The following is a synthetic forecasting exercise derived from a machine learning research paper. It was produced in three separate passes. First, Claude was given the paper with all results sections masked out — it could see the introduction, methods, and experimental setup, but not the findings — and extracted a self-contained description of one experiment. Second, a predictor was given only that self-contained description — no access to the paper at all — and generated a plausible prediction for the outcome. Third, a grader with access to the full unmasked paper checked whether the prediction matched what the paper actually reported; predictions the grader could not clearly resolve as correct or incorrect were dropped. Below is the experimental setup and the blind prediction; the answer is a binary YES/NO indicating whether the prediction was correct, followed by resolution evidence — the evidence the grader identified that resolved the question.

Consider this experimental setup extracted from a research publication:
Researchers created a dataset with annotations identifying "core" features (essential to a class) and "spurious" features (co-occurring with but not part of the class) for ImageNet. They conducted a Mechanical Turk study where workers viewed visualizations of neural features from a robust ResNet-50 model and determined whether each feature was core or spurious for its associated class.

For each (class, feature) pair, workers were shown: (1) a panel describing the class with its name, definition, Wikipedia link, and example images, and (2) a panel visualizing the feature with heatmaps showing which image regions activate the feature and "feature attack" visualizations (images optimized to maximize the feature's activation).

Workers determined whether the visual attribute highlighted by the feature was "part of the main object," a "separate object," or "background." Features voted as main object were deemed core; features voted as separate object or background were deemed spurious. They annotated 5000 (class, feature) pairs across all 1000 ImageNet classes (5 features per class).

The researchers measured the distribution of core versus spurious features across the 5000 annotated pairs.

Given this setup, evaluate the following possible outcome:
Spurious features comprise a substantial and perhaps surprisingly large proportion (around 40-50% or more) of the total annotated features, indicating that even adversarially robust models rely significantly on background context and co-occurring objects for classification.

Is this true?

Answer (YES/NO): NO